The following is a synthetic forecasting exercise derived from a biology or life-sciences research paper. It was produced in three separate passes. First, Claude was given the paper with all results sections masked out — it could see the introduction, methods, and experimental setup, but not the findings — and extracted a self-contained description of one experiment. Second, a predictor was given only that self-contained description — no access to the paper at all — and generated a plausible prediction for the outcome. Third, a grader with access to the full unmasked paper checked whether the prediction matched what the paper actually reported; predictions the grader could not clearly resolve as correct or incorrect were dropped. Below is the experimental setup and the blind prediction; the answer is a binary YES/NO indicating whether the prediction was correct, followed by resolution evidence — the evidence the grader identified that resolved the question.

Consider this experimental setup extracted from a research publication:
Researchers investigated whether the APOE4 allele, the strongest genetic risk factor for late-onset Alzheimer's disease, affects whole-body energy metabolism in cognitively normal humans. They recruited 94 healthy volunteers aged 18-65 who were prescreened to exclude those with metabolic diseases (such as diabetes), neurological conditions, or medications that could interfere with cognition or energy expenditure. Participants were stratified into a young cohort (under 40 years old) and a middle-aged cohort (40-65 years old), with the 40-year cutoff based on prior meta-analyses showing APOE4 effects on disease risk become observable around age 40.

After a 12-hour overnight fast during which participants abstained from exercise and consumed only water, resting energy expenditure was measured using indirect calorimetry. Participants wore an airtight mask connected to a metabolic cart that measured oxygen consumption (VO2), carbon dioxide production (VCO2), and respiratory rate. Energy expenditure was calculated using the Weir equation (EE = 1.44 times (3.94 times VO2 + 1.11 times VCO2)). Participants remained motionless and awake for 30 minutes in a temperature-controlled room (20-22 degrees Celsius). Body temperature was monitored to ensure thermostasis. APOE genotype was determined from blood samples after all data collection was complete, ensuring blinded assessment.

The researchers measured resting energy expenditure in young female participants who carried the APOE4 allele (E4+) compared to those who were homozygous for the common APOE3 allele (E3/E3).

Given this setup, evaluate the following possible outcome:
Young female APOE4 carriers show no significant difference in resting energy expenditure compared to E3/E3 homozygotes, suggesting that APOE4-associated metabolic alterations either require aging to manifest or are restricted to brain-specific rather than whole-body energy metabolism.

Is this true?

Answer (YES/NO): NO